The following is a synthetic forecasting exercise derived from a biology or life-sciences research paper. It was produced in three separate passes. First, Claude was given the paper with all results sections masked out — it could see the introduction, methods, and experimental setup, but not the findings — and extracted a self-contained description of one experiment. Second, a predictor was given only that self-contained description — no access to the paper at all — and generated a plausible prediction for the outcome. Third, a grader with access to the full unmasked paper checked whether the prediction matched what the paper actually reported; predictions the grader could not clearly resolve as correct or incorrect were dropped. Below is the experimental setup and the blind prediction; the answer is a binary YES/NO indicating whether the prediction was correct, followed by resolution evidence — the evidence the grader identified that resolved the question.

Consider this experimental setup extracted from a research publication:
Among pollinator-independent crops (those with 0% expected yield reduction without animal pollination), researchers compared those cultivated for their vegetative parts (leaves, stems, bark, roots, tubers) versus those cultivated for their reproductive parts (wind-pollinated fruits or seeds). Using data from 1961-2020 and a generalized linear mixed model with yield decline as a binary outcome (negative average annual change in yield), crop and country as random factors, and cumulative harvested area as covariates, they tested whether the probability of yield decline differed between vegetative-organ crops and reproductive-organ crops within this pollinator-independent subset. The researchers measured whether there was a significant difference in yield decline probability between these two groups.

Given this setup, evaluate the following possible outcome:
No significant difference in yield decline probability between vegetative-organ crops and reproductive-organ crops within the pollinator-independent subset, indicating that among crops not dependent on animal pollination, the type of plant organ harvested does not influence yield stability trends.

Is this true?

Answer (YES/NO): YES